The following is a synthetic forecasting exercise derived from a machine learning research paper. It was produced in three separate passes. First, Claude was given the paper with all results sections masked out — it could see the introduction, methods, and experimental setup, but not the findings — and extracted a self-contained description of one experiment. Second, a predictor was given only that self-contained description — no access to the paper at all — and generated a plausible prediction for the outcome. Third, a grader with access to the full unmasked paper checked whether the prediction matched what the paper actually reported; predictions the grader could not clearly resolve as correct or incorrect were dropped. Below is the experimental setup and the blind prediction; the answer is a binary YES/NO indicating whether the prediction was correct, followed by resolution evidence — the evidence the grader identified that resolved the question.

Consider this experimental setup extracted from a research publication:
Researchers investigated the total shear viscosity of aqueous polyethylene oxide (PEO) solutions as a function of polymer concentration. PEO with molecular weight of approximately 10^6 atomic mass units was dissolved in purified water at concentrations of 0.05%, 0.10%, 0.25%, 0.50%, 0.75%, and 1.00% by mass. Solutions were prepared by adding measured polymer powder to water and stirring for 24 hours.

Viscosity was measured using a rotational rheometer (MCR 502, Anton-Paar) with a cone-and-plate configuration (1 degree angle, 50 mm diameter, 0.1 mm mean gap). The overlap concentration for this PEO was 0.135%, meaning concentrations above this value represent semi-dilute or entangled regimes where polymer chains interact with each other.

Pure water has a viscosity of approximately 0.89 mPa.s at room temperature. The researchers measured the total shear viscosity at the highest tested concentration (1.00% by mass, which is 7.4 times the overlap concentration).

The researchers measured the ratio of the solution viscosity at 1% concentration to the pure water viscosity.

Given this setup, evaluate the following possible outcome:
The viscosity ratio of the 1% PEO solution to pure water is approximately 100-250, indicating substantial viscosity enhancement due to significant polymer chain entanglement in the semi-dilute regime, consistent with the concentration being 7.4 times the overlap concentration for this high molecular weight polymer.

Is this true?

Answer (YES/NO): NO